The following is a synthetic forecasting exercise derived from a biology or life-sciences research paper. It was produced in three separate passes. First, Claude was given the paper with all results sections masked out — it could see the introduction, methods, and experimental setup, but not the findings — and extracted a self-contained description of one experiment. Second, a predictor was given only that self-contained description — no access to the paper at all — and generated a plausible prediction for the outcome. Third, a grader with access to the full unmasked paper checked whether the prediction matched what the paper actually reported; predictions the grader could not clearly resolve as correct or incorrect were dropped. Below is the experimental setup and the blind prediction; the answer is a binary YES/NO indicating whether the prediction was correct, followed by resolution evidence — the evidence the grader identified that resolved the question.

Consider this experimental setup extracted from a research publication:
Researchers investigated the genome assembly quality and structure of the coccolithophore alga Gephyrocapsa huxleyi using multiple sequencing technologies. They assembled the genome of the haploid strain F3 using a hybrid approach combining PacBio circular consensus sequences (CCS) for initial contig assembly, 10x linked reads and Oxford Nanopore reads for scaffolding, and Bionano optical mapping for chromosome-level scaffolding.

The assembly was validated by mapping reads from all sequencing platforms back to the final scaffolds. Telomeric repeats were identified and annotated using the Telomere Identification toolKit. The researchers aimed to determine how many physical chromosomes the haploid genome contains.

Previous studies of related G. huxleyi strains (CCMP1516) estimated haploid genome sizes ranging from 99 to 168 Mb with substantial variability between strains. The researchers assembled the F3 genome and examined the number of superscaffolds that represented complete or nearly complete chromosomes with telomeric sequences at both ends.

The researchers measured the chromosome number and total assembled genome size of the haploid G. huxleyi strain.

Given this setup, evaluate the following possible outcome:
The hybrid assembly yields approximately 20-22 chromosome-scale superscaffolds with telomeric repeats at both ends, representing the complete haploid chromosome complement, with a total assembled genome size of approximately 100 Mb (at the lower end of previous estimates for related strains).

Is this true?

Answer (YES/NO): NO